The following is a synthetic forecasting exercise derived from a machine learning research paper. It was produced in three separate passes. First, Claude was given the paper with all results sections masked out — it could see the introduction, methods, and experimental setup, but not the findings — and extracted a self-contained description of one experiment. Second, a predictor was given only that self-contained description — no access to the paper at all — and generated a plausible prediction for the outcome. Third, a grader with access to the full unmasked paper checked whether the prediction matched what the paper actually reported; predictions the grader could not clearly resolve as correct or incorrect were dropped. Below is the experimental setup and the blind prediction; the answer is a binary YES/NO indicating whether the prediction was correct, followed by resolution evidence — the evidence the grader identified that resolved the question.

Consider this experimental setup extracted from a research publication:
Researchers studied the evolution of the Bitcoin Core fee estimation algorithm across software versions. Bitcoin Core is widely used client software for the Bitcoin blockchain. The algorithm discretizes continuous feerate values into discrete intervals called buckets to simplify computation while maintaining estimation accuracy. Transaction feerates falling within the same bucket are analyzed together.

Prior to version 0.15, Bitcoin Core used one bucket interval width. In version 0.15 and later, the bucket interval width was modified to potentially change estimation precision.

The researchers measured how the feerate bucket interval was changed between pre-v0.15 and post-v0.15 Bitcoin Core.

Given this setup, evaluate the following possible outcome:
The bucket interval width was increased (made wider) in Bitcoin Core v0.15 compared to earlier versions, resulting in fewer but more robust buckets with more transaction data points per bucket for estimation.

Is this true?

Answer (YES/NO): NO